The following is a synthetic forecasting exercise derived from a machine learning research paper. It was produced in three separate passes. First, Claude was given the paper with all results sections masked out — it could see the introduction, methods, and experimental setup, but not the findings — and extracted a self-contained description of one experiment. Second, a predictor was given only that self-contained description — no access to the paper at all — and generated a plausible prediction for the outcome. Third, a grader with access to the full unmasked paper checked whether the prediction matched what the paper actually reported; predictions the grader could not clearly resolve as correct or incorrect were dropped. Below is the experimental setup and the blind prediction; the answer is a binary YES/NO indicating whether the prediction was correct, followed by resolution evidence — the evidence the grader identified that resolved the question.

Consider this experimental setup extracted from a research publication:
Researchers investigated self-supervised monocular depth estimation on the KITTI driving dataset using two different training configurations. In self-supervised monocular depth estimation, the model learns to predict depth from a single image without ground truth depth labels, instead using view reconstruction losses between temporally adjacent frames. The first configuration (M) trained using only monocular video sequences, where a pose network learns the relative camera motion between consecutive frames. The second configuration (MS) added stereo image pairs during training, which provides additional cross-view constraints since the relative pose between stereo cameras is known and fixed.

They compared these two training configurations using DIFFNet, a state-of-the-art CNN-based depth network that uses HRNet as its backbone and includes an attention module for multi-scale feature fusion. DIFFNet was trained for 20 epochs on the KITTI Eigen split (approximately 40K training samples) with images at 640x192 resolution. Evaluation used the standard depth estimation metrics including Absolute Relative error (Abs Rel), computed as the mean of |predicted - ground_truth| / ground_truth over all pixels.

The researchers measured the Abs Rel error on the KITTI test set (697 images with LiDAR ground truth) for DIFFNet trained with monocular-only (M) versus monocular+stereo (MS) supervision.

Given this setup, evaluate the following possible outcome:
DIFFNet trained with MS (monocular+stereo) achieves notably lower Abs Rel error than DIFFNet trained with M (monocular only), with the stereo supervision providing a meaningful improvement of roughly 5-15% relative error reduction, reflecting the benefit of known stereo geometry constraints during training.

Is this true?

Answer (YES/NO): NO